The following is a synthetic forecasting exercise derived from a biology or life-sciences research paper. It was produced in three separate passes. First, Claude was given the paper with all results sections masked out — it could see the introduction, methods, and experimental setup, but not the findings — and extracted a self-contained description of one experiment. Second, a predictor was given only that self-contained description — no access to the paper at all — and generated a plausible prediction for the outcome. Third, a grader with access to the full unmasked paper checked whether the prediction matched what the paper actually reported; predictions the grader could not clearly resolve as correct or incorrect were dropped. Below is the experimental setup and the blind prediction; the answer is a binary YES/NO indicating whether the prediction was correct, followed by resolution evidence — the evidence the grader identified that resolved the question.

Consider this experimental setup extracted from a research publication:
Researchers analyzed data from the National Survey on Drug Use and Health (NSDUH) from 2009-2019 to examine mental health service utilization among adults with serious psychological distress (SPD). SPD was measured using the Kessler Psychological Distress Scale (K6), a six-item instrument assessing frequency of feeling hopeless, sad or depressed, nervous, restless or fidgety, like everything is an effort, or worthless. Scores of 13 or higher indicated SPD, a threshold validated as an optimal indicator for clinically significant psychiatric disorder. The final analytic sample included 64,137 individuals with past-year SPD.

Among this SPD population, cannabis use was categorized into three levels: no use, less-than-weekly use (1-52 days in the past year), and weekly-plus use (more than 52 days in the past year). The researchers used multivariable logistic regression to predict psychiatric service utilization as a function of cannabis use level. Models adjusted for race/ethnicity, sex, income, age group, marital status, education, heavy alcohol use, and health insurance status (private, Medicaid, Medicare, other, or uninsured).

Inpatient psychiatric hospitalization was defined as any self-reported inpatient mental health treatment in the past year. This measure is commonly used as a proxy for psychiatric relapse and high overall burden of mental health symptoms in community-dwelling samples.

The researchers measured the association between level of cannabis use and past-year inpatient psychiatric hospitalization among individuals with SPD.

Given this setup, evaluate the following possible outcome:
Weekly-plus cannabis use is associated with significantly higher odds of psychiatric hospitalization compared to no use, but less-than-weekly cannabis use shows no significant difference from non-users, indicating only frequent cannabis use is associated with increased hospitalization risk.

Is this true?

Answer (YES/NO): NO